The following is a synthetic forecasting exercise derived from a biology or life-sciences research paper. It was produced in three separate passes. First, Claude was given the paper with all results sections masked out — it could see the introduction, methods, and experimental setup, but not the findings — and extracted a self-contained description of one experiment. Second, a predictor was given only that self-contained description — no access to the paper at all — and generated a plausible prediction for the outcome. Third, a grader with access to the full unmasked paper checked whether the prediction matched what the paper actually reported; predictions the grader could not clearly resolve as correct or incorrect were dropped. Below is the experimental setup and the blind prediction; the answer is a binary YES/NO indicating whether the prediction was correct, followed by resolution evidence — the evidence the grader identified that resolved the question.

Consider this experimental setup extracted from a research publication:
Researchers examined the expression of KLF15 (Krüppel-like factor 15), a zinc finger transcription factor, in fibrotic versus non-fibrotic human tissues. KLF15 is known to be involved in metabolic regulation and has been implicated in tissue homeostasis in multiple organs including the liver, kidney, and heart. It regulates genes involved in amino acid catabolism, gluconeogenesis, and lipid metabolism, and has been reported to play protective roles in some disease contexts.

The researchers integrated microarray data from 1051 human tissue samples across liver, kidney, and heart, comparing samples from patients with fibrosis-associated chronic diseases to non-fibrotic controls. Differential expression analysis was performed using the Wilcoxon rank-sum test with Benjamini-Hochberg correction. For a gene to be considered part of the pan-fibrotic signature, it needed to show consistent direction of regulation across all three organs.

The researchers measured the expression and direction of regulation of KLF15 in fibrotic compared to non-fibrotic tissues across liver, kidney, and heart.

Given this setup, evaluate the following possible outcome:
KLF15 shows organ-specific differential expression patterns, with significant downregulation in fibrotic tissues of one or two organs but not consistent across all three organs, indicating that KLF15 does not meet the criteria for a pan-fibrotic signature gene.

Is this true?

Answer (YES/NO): NO